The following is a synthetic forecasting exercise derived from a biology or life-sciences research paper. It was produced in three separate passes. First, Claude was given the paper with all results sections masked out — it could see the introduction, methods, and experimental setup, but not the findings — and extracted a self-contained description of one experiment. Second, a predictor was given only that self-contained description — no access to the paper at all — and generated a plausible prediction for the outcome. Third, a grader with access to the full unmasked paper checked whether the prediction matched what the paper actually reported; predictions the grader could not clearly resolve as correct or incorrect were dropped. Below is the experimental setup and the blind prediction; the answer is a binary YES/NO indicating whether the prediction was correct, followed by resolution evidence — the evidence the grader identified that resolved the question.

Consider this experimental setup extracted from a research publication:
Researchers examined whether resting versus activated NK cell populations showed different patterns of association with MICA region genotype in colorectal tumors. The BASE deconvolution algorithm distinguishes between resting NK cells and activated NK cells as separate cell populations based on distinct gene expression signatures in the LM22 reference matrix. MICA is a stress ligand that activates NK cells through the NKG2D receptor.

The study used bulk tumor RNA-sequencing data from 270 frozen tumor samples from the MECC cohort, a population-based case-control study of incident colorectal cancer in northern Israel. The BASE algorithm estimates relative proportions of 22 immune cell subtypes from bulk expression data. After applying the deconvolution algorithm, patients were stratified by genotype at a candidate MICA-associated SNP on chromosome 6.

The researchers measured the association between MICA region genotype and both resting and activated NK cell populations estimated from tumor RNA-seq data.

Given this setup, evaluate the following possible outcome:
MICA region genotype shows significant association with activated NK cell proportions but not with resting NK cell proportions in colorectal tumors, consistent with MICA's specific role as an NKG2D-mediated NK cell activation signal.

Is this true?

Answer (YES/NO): NO